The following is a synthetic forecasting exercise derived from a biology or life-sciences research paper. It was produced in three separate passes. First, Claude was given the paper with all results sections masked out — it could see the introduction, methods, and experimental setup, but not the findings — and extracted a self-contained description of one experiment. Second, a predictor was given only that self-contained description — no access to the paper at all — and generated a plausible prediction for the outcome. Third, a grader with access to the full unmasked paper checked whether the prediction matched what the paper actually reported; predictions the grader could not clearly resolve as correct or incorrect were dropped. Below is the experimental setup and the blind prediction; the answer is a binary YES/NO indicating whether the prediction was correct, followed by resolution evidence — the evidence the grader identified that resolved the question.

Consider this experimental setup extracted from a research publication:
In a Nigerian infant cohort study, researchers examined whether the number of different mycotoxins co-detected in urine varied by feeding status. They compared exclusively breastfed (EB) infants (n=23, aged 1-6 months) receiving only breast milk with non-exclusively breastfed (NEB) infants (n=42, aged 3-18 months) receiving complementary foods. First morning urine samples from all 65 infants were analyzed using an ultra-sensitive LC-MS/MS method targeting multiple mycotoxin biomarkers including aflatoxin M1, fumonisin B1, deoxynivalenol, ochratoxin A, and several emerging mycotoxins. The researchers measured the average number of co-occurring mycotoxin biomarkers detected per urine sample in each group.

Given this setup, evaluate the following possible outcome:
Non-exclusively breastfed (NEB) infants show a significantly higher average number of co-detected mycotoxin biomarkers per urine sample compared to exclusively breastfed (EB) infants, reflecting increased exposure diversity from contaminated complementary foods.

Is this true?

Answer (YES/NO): YES